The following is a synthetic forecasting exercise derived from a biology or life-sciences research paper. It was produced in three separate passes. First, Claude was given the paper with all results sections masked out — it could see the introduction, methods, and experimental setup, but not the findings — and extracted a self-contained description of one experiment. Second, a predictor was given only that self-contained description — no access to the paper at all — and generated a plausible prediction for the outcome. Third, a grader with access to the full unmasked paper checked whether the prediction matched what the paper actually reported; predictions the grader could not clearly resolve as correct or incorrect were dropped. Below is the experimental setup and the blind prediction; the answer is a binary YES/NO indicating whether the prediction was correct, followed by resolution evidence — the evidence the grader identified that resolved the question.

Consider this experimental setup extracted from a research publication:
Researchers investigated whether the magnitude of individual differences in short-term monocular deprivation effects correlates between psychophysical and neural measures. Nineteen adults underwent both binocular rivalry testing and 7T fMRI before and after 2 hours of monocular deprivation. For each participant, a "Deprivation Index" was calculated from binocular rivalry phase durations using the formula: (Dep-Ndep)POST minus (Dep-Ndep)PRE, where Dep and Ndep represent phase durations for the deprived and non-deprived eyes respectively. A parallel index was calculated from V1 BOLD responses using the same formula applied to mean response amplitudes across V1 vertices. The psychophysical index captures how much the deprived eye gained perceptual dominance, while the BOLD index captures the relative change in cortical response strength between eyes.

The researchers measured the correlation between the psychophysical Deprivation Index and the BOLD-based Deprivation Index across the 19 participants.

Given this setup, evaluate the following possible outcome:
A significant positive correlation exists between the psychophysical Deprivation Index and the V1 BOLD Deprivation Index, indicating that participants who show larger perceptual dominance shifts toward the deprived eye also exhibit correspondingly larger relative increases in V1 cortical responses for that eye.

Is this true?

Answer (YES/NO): YES